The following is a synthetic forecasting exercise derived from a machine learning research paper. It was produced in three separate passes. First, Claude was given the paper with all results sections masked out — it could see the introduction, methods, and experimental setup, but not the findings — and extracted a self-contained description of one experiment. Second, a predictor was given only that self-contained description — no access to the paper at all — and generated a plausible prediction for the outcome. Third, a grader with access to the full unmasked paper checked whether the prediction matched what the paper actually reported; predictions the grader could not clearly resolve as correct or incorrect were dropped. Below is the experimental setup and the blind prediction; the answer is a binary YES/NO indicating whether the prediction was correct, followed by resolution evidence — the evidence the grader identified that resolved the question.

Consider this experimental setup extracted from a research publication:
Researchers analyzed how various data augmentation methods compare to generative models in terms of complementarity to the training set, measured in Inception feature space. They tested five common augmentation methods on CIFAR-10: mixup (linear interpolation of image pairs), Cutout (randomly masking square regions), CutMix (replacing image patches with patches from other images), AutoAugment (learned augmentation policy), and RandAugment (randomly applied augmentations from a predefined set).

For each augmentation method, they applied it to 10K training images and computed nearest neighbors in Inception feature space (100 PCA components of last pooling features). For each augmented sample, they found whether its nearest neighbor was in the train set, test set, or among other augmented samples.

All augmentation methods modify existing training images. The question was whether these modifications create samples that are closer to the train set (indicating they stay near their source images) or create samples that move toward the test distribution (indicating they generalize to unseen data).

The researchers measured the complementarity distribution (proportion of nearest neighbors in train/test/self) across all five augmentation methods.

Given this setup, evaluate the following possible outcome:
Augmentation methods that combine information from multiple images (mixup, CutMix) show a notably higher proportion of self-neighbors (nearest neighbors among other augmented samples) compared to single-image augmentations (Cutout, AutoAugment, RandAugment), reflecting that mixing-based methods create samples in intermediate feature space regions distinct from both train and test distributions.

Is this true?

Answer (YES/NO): NO